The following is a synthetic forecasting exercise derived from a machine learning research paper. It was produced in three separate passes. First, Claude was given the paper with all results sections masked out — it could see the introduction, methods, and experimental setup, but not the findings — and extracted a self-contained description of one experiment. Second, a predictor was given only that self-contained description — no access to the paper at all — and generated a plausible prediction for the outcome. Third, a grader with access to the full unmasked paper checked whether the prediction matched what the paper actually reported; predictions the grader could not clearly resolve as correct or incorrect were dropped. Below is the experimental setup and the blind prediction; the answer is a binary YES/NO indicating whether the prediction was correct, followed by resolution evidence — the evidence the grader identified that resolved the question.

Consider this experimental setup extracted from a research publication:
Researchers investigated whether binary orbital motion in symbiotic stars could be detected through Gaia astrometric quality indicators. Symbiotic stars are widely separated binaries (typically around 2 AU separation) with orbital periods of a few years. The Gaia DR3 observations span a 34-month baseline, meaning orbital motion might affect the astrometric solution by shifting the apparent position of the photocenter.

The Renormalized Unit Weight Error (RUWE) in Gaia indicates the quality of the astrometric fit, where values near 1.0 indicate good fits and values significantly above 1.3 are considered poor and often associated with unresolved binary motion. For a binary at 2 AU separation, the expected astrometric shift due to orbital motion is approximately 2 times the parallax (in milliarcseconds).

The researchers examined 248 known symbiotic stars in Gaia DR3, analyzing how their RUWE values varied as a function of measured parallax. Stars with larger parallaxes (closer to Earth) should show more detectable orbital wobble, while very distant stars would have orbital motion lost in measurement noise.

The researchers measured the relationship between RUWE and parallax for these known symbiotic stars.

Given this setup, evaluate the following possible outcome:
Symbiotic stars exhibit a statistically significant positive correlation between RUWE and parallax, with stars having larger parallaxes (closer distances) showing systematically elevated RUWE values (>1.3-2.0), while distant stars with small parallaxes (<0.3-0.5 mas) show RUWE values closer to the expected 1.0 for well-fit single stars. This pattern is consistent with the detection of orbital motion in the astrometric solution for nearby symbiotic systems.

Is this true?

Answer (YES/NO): NO